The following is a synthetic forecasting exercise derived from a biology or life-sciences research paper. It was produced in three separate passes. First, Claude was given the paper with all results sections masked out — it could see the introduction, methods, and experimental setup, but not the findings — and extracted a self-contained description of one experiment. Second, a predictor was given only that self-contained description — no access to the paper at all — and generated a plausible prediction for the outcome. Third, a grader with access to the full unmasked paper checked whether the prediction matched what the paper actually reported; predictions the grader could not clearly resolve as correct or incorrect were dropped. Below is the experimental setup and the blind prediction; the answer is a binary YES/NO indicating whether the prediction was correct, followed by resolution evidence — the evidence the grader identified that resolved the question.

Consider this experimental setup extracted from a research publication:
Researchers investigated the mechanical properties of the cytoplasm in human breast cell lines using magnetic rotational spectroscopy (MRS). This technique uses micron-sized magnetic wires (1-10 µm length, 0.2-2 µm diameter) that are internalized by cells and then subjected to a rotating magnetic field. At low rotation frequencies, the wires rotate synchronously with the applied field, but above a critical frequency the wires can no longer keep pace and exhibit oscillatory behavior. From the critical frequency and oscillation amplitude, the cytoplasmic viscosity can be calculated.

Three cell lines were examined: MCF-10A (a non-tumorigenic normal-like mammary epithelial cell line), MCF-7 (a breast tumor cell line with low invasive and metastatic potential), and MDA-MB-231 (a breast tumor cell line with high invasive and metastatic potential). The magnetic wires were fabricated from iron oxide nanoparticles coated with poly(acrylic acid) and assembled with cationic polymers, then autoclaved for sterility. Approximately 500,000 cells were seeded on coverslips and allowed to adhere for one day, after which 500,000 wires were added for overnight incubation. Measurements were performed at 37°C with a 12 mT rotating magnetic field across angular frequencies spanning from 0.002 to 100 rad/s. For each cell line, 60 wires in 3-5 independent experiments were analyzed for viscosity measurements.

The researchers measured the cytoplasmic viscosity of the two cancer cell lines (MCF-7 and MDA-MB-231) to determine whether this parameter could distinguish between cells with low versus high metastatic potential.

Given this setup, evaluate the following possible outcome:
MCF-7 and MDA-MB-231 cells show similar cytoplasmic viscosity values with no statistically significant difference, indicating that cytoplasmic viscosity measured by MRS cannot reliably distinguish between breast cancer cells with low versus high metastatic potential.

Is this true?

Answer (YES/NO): NO